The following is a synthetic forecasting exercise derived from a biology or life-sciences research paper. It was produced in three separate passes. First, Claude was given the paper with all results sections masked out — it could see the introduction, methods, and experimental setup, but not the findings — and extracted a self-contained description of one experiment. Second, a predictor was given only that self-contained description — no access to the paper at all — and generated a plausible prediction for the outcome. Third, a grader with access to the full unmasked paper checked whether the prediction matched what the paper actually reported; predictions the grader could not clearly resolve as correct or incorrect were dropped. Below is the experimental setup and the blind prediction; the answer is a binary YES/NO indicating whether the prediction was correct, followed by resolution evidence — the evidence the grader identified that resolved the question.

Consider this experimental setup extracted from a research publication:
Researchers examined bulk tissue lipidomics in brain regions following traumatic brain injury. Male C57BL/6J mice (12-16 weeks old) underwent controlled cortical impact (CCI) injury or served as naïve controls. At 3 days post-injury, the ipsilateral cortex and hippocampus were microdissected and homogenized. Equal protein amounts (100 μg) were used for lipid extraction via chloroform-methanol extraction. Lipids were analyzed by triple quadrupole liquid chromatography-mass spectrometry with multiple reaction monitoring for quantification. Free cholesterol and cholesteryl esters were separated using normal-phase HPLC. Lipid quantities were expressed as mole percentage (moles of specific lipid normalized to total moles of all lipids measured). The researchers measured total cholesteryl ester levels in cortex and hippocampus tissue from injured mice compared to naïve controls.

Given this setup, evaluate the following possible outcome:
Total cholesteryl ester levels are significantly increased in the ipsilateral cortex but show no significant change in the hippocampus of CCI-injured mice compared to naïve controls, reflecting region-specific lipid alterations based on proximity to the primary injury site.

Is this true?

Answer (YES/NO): NO